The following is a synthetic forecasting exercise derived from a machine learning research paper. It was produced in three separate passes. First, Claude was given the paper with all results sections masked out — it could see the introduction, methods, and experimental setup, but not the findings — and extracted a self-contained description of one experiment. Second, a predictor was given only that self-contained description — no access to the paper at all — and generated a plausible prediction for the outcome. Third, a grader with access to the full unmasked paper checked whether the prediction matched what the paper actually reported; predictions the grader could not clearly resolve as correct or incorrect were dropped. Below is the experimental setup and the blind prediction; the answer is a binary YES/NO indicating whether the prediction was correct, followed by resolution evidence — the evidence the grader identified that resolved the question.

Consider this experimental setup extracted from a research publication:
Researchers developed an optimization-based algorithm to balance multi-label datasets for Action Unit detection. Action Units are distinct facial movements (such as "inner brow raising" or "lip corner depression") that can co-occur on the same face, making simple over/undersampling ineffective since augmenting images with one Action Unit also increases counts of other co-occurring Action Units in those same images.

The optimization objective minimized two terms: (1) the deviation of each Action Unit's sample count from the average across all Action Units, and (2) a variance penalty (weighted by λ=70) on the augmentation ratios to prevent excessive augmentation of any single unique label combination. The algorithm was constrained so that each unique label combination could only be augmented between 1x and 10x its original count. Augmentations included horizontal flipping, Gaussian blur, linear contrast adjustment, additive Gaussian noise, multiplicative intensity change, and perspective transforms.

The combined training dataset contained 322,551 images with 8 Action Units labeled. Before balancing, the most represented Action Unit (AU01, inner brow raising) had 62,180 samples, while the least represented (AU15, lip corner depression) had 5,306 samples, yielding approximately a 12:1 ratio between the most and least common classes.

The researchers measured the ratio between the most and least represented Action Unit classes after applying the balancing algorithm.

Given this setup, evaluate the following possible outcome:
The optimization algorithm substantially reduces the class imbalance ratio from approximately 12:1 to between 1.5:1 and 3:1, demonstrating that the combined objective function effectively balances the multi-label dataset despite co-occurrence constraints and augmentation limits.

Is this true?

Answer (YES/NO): NO